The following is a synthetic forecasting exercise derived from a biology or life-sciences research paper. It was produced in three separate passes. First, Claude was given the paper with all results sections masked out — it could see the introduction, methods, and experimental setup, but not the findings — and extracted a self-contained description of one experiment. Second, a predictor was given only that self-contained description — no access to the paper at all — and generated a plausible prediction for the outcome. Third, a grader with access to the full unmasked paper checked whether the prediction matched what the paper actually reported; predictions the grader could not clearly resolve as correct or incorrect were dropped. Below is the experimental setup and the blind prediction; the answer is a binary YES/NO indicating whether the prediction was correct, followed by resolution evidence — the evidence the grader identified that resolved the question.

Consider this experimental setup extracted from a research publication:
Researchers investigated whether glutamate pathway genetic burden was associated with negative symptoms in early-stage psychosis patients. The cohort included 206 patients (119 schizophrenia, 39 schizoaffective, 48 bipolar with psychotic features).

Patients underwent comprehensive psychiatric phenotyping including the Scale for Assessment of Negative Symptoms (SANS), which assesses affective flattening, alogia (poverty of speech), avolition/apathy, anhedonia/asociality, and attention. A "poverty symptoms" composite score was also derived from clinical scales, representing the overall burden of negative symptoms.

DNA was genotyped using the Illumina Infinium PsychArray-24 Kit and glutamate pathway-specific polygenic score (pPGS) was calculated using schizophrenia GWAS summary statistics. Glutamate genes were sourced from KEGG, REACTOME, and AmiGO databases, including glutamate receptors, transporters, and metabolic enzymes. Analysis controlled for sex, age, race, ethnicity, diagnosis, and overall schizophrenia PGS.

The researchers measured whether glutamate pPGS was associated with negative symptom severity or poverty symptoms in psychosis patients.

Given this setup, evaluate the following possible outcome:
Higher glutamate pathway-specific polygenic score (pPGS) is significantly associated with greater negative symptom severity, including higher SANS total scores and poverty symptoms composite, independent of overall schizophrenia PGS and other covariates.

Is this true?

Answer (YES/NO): NO